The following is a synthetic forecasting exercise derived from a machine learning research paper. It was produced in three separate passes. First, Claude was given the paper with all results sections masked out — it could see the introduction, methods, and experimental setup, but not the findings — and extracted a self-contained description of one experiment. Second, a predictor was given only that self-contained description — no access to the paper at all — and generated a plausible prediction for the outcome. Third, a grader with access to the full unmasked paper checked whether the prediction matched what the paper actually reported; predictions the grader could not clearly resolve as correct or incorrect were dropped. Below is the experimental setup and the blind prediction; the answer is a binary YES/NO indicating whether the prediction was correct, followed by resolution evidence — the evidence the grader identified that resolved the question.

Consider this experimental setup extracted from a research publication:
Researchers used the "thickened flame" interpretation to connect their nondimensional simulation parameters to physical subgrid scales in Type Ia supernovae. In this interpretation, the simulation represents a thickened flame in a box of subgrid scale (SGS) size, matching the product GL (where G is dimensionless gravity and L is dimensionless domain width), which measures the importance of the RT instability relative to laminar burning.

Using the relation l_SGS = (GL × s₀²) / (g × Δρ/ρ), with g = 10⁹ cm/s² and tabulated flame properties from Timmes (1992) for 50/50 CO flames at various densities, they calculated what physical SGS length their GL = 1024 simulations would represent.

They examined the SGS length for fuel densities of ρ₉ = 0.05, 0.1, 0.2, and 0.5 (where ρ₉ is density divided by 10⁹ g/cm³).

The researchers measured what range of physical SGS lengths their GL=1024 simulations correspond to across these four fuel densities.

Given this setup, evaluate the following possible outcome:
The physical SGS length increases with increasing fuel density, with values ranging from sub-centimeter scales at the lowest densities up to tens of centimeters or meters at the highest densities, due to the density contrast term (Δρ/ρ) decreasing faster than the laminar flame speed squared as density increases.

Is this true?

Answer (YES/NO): NO